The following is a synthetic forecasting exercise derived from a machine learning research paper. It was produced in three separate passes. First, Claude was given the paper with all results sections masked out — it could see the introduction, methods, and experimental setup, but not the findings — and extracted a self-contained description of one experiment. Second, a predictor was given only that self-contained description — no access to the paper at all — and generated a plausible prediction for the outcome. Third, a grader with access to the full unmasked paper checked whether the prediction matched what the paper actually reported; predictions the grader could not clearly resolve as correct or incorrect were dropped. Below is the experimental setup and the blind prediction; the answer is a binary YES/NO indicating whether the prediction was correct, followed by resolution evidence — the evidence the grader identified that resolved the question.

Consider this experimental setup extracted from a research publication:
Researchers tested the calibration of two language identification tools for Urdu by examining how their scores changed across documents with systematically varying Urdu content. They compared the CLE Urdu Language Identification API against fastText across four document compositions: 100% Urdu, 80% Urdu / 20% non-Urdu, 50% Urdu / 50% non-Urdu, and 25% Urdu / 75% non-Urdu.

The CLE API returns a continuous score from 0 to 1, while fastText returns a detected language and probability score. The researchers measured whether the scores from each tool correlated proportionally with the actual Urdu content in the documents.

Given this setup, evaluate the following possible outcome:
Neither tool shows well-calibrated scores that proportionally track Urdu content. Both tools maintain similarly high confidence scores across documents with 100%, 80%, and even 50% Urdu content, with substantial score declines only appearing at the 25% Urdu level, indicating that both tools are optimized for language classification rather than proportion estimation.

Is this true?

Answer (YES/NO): NO